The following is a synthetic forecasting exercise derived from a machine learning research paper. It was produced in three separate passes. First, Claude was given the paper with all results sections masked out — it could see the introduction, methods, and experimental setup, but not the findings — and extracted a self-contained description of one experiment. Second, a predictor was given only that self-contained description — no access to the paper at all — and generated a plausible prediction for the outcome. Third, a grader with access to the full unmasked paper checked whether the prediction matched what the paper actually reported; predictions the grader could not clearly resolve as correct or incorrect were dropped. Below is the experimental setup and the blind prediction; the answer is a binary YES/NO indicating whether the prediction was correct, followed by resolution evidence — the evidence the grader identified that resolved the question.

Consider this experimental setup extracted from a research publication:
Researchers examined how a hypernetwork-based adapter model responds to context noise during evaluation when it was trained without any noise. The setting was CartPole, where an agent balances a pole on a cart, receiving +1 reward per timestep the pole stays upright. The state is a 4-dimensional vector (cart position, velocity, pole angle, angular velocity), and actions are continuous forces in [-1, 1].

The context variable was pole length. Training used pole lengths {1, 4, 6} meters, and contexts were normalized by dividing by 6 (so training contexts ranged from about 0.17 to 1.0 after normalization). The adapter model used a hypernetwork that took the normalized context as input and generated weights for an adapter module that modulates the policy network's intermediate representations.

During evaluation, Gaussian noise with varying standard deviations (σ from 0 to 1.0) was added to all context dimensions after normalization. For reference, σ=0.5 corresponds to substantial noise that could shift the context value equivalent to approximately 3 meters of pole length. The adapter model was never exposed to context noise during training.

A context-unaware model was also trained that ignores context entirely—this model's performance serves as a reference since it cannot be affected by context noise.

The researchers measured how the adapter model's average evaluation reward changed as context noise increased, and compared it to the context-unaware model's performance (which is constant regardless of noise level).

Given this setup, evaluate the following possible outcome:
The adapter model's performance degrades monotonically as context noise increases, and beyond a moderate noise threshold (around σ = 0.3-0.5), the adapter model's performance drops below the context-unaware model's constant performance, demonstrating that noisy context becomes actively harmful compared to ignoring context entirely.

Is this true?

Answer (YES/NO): YES